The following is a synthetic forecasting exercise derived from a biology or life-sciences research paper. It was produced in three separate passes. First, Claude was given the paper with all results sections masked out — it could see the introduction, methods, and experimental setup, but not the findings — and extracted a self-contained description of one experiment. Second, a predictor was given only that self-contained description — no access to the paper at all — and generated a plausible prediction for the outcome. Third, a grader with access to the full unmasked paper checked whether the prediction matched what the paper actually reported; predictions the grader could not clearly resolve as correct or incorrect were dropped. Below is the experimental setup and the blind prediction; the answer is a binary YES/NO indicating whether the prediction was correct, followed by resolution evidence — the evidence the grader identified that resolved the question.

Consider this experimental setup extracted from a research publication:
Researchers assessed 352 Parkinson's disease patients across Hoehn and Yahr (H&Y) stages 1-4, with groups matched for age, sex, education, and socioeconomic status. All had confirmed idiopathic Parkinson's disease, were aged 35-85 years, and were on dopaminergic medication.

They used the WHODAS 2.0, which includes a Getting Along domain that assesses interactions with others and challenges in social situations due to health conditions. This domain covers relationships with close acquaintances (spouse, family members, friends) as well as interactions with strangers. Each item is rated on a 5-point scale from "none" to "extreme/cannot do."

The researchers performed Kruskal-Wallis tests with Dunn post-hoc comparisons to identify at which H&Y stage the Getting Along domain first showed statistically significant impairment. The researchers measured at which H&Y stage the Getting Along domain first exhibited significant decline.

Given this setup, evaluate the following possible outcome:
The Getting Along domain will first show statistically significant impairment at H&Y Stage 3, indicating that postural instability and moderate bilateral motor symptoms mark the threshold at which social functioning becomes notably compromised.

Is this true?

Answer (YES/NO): NO